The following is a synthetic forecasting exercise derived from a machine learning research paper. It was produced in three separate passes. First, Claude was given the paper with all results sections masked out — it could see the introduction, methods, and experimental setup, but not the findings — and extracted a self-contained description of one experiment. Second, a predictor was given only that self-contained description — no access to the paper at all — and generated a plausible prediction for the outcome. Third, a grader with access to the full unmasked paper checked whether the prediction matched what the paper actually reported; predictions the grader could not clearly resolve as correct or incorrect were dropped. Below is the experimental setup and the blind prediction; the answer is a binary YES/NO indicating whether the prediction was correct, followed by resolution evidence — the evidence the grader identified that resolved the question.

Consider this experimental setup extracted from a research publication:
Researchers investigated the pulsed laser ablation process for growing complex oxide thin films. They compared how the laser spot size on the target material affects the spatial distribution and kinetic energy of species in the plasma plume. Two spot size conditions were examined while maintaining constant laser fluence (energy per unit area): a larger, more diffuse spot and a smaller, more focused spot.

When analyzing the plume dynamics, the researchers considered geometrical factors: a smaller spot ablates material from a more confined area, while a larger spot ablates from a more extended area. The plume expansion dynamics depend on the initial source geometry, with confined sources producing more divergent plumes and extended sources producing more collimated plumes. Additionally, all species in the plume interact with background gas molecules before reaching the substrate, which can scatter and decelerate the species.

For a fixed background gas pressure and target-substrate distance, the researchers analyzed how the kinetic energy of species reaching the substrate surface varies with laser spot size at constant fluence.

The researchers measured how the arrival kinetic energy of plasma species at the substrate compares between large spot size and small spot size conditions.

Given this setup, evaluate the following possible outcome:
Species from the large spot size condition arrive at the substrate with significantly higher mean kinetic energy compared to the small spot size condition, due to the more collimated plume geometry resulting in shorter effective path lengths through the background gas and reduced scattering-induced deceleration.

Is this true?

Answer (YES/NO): YES